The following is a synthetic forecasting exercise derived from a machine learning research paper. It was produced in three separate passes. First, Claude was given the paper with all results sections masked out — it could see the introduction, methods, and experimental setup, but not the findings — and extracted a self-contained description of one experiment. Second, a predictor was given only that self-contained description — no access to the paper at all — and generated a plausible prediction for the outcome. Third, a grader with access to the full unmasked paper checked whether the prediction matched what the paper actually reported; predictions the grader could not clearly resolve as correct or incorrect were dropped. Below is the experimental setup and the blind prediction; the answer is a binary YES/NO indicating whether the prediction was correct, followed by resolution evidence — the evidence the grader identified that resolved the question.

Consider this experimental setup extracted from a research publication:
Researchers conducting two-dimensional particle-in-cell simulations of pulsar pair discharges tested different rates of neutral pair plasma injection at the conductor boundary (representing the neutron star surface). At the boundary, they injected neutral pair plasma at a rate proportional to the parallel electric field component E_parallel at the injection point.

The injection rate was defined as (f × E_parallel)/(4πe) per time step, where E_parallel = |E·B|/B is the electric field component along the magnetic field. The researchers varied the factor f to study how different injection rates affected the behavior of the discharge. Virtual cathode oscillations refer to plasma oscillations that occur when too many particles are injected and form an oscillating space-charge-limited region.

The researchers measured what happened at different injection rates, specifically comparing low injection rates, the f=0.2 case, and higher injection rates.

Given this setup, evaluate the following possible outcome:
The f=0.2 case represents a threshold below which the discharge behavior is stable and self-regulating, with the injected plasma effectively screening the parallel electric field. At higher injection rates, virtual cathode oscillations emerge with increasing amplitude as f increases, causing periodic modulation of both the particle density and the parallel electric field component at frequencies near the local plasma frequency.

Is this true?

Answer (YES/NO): NO